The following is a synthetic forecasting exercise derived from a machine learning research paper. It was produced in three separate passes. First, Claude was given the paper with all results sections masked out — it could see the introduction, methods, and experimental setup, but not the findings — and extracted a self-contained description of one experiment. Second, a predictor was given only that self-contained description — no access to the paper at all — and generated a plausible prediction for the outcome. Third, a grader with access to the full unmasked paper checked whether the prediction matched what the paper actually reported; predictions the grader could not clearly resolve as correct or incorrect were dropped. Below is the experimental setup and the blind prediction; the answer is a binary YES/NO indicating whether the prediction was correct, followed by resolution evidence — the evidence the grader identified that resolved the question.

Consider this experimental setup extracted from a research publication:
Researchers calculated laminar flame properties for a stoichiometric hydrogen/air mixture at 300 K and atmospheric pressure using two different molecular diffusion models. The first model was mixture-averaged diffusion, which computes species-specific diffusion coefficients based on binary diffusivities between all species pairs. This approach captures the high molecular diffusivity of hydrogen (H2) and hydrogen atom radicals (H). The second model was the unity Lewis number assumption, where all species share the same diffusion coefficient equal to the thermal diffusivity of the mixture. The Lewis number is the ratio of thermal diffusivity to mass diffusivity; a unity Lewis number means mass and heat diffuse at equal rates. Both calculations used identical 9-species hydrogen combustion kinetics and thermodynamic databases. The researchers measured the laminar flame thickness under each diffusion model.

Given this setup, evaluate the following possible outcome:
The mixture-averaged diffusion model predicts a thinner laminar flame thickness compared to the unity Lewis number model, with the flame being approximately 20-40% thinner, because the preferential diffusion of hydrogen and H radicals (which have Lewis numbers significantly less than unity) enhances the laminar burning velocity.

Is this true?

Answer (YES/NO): NO